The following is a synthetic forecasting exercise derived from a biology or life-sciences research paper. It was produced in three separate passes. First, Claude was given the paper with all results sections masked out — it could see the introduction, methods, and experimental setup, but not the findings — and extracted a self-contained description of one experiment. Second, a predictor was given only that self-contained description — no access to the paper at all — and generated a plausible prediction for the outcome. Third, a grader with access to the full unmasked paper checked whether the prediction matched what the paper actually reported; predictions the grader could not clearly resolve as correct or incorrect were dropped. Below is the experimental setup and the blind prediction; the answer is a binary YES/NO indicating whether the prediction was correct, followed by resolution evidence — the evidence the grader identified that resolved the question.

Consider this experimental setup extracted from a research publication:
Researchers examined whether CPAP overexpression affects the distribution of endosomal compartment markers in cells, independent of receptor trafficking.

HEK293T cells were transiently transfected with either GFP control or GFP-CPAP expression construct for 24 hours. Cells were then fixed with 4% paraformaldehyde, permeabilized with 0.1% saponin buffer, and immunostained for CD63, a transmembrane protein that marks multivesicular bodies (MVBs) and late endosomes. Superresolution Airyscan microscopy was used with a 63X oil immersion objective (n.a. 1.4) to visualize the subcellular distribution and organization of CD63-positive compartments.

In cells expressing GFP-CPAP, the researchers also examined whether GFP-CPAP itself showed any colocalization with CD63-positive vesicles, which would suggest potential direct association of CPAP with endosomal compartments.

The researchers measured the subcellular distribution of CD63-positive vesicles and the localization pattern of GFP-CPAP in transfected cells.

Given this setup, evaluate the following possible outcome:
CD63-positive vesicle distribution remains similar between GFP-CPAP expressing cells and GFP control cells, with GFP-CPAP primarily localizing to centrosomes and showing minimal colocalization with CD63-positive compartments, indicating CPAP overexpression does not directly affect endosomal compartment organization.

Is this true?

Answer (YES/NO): NO